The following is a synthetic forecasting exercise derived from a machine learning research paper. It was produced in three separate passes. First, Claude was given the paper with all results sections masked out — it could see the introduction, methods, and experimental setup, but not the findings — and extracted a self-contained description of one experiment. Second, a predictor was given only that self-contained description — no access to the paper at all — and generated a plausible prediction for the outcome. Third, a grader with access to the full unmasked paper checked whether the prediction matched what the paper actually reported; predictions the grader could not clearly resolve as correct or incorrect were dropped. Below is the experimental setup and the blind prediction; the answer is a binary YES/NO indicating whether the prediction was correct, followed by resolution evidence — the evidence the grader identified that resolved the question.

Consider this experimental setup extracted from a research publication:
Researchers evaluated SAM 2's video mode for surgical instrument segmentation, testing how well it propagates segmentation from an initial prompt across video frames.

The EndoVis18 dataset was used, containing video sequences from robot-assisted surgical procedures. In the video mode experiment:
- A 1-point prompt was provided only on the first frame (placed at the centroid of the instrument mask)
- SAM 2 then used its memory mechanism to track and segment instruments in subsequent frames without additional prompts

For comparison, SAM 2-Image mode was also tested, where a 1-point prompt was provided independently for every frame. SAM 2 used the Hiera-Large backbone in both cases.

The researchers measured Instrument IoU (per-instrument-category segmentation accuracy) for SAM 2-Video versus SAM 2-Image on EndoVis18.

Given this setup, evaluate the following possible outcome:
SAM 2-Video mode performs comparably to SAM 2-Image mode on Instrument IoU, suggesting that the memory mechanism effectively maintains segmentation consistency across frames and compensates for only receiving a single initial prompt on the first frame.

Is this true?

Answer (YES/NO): NO